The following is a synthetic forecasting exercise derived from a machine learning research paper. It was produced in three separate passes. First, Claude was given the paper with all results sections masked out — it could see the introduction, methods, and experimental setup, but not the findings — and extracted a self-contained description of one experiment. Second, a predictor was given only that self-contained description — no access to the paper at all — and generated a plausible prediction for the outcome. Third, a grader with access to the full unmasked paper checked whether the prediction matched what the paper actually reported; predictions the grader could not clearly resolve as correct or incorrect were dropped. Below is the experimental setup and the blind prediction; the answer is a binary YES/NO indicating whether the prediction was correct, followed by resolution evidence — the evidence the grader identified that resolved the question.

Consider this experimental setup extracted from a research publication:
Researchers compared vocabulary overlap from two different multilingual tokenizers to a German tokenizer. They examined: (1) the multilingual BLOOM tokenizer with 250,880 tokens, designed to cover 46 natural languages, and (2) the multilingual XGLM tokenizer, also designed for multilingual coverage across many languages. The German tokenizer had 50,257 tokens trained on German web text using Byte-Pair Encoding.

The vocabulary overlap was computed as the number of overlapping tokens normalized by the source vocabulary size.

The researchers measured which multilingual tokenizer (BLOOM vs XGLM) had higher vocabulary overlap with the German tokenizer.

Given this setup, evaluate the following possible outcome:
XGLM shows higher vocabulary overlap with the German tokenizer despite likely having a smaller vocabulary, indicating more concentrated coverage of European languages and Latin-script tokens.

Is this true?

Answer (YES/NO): NO